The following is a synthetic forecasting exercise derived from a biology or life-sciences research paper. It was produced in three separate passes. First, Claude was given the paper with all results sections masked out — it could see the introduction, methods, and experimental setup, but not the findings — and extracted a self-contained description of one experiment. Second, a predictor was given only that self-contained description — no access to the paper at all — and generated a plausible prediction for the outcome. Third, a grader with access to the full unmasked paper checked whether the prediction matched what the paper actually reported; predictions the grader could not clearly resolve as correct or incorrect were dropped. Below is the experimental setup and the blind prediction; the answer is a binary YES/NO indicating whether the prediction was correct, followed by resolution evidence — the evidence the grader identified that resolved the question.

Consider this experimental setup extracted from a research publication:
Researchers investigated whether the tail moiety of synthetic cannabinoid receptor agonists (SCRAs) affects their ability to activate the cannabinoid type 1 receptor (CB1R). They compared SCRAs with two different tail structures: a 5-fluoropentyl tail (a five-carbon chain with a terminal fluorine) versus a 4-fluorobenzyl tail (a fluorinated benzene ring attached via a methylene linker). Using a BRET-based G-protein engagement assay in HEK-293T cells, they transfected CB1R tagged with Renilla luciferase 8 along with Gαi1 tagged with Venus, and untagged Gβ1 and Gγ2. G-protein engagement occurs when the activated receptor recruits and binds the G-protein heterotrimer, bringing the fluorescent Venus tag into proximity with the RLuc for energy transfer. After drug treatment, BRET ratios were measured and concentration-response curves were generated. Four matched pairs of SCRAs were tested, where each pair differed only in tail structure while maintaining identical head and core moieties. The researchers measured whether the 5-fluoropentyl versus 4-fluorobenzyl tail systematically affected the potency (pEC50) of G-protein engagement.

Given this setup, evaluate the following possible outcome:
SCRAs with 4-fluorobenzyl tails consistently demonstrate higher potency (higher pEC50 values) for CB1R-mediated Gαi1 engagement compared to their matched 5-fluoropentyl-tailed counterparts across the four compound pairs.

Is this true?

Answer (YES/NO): NO